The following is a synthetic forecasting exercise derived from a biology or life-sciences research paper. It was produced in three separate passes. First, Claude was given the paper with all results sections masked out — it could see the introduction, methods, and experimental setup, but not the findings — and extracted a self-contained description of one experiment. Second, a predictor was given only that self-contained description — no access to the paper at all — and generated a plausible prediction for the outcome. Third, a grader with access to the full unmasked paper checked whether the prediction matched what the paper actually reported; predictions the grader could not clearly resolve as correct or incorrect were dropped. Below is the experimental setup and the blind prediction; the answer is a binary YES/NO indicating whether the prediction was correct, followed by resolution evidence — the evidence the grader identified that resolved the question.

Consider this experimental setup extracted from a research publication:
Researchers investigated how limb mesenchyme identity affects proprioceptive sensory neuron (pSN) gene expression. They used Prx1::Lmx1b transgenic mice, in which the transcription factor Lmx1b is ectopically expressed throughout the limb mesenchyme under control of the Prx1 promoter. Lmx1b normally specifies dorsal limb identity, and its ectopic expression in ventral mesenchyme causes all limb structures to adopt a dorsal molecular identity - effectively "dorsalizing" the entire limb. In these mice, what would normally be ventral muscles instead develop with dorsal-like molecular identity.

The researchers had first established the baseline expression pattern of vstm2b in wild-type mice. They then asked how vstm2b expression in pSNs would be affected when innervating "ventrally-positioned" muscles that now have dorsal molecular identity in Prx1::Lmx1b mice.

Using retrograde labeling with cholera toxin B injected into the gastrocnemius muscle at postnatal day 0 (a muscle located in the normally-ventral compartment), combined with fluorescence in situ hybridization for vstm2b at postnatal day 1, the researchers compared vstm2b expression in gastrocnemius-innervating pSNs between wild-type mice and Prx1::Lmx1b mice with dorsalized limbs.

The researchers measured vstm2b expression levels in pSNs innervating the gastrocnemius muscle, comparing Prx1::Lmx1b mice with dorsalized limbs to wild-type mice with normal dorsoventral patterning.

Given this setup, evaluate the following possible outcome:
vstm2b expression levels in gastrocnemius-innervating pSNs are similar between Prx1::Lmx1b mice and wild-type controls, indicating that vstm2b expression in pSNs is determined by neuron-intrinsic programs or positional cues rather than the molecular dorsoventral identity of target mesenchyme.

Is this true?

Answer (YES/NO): NO